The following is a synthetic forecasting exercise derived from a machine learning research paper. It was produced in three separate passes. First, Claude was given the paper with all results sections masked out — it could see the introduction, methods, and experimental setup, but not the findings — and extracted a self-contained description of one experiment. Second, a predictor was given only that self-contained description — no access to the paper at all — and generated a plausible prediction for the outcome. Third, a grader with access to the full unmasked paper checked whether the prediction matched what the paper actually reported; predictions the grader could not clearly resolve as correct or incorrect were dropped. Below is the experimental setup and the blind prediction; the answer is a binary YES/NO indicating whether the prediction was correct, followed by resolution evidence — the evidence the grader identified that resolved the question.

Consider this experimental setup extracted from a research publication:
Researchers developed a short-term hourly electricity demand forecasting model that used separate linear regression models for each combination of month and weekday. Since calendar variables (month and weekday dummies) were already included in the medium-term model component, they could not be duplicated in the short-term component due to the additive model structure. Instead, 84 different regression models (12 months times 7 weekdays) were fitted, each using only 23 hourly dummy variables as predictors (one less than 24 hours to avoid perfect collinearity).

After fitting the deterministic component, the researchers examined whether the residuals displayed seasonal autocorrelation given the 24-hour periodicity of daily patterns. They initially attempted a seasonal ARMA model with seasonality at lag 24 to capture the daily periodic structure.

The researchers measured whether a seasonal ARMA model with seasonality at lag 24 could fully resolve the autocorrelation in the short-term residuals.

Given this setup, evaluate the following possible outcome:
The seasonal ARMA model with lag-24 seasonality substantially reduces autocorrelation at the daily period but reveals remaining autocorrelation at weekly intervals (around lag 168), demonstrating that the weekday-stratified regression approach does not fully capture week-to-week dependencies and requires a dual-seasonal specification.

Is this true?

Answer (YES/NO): NO